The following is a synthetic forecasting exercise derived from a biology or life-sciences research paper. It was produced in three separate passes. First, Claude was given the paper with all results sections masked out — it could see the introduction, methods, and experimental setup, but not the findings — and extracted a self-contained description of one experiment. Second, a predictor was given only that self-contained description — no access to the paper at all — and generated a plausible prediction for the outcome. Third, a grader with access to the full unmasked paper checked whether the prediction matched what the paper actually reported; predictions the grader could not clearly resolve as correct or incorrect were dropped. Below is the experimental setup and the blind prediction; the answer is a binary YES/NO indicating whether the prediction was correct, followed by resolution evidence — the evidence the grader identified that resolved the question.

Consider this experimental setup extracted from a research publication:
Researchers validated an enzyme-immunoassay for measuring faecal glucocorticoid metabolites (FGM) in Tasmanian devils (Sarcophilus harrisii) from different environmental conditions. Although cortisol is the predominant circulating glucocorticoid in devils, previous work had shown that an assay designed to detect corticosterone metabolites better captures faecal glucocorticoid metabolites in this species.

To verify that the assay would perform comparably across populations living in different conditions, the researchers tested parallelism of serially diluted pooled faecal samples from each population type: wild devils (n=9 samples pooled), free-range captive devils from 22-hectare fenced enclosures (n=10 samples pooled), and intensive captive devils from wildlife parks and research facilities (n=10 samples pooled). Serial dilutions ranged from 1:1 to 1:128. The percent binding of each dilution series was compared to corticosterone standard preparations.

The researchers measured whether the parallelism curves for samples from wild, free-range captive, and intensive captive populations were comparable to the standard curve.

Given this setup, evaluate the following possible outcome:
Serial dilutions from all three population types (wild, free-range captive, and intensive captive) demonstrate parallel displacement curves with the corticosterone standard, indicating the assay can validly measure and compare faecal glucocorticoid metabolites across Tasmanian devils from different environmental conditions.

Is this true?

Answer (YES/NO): YES